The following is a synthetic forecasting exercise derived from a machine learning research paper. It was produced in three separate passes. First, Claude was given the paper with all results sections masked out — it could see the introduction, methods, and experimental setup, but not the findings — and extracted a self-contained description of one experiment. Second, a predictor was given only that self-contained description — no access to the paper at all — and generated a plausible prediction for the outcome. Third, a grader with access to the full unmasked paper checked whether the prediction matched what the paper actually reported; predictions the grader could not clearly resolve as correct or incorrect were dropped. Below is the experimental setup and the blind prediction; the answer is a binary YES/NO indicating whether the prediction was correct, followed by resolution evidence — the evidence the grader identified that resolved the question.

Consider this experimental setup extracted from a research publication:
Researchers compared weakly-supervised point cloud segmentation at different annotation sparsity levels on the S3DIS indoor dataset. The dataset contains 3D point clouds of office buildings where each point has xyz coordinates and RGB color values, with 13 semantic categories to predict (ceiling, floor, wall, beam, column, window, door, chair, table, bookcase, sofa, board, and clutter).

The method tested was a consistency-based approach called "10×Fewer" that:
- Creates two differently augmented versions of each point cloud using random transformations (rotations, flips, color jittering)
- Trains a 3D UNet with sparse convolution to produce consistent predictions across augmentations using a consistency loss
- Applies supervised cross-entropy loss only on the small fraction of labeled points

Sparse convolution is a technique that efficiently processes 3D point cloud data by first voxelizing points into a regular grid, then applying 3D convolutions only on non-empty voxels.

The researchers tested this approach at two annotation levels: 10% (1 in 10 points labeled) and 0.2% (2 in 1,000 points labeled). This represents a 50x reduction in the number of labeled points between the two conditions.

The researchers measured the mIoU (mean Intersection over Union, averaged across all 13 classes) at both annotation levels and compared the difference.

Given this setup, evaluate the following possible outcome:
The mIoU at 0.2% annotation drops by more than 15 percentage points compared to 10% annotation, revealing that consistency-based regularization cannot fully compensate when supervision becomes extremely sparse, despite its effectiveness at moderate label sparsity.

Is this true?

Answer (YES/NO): NO